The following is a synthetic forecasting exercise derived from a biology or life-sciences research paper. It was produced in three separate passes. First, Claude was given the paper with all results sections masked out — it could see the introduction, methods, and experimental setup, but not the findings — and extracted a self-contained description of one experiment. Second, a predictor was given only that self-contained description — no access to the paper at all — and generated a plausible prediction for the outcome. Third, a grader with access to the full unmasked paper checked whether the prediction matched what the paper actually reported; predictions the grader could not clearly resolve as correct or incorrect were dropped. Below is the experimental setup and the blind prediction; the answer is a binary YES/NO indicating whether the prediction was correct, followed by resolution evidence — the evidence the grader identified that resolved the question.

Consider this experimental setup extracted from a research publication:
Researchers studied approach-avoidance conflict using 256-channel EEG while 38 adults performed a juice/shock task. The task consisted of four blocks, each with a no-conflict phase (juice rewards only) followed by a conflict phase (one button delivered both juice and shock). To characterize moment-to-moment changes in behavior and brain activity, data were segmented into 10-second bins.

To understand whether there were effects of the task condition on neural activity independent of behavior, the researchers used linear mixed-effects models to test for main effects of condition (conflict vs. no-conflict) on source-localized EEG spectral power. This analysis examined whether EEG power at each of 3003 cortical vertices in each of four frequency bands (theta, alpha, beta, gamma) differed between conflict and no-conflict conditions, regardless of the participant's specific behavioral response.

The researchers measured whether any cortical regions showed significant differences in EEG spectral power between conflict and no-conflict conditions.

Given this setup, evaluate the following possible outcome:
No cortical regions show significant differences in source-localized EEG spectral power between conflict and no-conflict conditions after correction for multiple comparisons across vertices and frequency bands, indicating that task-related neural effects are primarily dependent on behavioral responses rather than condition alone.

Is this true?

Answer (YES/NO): NO